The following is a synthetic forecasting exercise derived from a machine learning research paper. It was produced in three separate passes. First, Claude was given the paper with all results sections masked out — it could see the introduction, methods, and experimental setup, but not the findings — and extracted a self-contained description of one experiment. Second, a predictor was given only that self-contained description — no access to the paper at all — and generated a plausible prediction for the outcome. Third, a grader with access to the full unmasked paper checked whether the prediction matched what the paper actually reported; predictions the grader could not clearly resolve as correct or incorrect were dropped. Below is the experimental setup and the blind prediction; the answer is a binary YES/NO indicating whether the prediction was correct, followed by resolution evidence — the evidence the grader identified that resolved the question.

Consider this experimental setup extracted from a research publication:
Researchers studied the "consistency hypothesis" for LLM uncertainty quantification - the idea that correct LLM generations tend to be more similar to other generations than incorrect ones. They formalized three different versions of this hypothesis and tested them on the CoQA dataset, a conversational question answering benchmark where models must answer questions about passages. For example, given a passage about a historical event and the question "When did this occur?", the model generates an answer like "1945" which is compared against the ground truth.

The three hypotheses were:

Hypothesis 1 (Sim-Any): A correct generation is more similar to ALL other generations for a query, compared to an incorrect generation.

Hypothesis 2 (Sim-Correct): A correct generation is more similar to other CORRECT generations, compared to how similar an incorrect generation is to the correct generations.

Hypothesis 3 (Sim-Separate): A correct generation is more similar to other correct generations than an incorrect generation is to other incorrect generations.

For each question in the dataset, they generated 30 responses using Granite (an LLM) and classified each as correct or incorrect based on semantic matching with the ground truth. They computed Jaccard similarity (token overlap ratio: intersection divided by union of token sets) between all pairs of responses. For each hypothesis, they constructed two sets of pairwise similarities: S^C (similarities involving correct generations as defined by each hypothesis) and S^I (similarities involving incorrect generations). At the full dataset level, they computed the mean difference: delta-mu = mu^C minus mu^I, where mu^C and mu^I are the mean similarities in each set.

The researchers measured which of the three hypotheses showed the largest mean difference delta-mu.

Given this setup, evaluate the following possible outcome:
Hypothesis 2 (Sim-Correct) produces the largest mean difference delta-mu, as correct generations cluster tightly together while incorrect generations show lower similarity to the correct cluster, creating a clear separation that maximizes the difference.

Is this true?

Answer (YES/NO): YES